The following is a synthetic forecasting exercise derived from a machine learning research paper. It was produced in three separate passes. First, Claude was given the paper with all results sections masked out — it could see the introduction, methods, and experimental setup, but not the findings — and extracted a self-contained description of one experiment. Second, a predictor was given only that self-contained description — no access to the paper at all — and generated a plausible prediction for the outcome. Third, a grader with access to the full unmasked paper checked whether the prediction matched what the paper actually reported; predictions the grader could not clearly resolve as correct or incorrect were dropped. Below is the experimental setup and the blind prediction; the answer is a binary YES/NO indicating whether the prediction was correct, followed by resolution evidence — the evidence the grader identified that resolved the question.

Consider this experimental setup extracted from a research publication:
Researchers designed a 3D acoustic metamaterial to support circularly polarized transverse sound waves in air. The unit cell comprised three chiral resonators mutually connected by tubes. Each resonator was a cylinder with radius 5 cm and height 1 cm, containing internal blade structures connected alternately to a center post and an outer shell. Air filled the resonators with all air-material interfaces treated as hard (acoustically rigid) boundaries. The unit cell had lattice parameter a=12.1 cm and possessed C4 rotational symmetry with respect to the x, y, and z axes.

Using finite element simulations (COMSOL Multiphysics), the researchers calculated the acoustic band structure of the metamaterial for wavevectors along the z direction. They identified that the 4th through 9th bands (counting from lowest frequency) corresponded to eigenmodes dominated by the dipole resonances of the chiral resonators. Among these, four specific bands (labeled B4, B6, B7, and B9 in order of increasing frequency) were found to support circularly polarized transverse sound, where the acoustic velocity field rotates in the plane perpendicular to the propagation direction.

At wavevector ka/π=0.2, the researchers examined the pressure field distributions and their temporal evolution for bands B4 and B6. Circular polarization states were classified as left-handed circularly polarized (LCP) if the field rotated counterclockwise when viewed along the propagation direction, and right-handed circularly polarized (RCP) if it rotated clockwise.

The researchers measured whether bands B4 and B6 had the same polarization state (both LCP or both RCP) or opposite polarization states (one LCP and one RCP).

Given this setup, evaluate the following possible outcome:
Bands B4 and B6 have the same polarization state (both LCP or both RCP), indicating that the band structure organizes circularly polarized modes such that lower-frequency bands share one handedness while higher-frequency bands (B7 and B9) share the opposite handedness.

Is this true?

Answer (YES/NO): NO